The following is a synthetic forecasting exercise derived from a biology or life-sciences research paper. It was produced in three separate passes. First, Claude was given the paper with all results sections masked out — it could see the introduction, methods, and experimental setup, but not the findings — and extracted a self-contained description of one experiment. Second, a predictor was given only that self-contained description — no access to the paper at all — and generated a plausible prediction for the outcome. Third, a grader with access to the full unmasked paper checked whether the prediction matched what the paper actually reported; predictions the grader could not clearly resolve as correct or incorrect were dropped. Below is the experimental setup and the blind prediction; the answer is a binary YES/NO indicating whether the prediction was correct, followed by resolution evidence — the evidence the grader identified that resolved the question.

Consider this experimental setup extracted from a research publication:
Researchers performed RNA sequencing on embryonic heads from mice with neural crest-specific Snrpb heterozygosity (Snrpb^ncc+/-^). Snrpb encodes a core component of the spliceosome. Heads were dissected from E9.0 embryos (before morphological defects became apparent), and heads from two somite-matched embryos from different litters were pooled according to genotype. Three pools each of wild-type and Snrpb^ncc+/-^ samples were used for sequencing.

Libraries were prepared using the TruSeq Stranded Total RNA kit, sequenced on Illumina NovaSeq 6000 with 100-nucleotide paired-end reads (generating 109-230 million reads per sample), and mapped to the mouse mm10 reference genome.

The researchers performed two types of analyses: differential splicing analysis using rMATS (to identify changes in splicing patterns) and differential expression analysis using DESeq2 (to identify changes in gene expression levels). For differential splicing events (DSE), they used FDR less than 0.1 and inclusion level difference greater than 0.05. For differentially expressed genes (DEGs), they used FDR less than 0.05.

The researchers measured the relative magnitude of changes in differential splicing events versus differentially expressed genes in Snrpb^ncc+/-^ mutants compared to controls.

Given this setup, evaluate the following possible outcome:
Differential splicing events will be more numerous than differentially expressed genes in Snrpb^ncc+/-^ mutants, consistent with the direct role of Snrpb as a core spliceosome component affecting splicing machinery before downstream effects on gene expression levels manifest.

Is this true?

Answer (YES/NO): YES